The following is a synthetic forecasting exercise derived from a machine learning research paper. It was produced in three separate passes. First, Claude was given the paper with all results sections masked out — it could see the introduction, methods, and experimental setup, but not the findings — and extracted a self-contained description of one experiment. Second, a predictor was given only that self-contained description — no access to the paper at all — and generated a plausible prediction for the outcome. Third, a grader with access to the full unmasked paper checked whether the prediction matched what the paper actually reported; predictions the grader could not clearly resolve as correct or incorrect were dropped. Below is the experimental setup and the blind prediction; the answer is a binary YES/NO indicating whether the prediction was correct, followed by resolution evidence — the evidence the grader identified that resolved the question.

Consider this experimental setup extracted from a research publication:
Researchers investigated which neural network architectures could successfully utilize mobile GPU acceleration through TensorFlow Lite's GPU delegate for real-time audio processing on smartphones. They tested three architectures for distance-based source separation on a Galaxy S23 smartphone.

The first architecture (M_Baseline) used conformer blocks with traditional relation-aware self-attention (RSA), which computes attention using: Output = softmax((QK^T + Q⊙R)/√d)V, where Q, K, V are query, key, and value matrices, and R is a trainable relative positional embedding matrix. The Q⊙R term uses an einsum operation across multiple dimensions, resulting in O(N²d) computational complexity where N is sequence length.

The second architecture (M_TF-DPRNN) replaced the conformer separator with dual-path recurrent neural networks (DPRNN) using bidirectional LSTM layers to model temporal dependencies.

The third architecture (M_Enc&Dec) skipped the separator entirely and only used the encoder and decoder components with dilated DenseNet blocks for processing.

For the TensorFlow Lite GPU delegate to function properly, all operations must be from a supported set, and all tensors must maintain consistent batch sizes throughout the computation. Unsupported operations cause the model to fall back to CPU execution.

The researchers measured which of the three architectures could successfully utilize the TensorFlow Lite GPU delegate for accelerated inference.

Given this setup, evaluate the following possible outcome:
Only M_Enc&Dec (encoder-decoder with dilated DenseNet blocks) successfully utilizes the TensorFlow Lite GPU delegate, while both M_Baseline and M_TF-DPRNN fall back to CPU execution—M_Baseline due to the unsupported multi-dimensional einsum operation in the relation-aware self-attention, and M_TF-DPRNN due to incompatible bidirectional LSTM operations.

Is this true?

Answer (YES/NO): YES